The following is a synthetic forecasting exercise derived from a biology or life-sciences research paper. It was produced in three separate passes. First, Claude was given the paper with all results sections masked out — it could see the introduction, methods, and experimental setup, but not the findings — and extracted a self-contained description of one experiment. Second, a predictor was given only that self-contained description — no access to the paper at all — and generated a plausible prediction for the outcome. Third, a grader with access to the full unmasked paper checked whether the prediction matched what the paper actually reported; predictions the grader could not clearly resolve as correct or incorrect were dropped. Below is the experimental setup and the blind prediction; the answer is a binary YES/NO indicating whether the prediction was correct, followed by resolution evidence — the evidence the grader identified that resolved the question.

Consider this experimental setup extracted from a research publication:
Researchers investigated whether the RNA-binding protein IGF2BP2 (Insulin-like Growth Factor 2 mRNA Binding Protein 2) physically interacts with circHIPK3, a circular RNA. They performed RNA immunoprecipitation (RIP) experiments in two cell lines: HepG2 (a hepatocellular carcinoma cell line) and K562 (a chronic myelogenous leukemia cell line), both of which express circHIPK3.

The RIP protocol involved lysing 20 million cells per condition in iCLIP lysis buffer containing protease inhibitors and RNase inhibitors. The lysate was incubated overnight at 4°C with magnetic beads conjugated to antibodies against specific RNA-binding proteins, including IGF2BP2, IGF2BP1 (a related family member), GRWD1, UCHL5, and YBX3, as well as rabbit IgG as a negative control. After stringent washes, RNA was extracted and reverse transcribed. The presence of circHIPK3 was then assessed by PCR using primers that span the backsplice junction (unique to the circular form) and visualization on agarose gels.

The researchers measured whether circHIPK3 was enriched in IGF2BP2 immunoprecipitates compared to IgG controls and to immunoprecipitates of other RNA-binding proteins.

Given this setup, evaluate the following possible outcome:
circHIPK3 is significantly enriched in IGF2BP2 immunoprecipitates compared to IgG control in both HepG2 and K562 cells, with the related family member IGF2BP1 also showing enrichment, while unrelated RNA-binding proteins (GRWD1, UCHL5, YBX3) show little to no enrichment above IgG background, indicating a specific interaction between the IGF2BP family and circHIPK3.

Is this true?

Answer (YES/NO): YES